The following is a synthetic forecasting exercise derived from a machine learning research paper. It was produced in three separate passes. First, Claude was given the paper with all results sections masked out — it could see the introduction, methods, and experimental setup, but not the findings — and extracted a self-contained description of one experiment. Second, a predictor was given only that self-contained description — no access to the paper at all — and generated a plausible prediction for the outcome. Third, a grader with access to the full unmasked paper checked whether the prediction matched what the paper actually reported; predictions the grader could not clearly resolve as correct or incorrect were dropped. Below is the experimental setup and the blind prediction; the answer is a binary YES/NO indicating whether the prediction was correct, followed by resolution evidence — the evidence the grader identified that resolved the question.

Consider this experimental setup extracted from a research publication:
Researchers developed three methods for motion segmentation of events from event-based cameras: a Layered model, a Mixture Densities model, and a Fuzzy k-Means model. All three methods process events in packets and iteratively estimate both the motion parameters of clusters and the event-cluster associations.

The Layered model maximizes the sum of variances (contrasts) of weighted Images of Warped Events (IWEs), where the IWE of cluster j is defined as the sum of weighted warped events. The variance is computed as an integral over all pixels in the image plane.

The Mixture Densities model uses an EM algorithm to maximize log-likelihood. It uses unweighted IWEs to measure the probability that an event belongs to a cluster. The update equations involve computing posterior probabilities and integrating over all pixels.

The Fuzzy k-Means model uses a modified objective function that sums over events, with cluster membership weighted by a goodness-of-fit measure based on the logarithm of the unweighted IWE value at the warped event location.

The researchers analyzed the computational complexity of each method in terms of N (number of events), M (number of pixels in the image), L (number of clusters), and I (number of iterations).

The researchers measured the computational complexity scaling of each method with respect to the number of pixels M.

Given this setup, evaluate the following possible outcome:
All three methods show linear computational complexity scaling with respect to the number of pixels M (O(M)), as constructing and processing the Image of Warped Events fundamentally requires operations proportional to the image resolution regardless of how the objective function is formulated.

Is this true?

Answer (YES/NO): NO